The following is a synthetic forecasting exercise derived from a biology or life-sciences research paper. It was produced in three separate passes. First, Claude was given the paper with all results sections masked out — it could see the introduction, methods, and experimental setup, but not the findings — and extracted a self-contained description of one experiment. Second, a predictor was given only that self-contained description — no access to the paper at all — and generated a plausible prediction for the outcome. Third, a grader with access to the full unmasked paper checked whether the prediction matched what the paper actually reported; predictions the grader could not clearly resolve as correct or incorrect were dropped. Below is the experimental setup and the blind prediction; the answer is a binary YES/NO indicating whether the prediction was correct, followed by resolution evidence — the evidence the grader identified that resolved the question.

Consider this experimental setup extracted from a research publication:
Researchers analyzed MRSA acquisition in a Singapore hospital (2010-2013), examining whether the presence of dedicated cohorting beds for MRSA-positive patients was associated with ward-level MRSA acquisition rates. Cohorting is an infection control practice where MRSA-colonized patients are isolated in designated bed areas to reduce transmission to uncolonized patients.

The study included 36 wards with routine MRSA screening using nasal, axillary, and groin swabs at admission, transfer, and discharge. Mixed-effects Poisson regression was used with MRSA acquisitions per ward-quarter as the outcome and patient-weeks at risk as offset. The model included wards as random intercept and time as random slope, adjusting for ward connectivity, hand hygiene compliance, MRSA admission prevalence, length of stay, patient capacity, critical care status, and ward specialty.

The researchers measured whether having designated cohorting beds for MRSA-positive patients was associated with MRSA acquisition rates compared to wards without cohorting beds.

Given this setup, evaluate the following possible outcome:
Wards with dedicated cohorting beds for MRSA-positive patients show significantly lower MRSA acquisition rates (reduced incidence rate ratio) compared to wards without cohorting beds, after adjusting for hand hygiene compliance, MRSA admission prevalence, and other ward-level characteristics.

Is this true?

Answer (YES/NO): NO